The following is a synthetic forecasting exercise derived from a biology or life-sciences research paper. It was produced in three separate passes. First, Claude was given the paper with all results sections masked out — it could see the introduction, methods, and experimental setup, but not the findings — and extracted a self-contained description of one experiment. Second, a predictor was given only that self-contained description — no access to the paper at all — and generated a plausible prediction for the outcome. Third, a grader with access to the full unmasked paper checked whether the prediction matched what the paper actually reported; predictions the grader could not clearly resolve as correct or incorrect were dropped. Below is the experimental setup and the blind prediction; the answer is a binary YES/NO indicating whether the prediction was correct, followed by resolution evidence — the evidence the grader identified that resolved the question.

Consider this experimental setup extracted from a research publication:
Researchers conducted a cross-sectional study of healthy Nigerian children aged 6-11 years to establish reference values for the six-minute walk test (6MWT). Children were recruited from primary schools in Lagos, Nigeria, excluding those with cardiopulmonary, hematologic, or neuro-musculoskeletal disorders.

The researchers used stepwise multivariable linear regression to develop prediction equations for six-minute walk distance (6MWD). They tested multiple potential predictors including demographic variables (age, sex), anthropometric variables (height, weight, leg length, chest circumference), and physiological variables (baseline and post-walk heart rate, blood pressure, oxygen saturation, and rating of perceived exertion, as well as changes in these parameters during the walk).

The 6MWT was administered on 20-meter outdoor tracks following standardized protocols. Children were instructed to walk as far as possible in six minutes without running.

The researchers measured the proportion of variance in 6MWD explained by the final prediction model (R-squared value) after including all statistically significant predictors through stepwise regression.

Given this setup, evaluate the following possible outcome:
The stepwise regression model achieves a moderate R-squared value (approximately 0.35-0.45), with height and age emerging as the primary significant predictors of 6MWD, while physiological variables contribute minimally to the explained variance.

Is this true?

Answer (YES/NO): NO